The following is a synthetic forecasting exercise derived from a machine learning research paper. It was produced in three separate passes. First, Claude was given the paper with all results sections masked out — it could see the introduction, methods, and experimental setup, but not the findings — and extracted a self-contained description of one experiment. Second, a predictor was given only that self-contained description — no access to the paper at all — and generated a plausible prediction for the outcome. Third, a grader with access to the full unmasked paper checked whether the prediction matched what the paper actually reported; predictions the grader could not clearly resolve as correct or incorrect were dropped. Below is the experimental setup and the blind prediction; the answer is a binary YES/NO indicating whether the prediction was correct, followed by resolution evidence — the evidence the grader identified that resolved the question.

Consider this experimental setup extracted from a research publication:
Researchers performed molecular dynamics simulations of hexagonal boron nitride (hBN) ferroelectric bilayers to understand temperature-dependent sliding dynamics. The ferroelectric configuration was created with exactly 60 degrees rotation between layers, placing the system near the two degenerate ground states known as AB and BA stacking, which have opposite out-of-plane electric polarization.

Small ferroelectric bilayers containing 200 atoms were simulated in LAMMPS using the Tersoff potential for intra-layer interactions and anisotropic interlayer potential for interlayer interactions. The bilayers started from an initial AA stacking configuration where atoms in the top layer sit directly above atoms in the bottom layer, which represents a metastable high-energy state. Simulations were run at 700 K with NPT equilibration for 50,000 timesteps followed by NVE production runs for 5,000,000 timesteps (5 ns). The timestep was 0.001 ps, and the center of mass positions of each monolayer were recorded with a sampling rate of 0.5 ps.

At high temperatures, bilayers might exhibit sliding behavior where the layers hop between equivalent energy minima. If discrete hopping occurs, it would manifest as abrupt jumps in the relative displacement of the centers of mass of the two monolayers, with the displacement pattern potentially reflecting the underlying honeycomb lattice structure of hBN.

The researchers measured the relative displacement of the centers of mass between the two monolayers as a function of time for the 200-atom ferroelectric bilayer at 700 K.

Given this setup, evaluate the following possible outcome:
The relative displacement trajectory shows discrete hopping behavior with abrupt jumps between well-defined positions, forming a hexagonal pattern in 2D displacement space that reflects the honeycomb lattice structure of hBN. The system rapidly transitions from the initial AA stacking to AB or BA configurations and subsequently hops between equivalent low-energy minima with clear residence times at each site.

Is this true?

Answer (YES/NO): YES